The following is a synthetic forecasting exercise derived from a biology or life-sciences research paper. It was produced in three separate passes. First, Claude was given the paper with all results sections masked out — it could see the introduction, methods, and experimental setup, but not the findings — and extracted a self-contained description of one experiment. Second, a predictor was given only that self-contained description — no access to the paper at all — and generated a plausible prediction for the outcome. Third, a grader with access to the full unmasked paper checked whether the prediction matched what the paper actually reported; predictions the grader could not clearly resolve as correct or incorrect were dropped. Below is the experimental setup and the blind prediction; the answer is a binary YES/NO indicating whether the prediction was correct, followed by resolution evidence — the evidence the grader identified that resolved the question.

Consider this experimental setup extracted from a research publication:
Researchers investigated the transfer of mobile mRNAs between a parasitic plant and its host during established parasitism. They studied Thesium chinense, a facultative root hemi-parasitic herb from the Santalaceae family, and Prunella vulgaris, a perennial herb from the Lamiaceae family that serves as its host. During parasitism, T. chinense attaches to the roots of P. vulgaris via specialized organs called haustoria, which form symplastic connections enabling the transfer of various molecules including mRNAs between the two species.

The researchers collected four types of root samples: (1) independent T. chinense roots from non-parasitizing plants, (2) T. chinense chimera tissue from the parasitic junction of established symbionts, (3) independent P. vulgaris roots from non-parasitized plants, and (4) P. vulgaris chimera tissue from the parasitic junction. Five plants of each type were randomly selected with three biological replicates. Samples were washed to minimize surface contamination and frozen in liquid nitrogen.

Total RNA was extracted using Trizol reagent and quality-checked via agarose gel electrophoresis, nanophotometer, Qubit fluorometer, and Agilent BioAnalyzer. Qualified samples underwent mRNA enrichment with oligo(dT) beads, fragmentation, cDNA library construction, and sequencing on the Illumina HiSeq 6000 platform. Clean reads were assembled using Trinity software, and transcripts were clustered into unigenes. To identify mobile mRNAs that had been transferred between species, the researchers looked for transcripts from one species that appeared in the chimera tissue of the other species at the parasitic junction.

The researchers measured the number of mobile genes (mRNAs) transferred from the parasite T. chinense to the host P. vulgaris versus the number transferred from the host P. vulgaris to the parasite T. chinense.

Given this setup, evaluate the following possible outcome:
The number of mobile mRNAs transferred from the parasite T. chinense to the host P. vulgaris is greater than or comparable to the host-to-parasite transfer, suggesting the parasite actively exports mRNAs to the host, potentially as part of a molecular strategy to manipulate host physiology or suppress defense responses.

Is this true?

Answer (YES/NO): YES